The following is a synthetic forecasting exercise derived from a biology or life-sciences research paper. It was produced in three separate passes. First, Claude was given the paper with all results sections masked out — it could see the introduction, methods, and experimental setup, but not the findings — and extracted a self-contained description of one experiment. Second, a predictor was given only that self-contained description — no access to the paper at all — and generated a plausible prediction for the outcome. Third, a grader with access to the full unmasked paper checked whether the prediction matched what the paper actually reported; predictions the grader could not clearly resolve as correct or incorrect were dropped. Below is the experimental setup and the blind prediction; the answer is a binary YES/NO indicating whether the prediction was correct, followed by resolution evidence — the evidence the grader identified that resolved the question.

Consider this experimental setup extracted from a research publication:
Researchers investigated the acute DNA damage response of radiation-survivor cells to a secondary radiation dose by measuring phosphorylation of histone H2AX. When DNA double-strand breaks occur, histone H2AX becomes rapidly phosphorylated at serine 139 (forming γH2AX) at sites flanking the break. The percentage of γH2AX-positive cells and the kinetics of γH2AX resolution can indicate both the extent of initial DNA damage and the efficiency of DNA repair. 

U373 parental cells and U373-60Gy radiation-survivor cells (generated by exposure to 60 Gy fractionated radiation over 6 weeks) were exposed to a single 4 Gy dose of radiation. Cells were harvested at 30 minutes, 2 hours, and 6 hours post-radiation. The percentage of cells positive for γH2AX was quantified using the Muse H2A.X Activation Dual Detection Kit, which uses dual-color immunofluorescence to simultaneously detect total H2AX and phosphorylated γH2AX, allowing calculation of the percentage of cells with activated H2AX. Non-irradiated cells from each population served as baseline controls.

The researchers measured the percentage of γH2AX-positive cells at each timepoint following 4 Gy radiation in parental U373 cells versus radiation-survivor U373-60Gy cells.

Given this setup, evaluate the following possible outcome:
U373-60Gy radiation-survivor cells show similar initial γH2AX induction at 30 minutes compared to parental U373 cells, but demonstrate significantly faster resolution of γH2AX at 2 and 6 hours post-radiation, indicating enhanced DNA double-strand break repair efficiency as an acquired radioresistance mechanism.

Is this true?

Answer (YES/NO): YES